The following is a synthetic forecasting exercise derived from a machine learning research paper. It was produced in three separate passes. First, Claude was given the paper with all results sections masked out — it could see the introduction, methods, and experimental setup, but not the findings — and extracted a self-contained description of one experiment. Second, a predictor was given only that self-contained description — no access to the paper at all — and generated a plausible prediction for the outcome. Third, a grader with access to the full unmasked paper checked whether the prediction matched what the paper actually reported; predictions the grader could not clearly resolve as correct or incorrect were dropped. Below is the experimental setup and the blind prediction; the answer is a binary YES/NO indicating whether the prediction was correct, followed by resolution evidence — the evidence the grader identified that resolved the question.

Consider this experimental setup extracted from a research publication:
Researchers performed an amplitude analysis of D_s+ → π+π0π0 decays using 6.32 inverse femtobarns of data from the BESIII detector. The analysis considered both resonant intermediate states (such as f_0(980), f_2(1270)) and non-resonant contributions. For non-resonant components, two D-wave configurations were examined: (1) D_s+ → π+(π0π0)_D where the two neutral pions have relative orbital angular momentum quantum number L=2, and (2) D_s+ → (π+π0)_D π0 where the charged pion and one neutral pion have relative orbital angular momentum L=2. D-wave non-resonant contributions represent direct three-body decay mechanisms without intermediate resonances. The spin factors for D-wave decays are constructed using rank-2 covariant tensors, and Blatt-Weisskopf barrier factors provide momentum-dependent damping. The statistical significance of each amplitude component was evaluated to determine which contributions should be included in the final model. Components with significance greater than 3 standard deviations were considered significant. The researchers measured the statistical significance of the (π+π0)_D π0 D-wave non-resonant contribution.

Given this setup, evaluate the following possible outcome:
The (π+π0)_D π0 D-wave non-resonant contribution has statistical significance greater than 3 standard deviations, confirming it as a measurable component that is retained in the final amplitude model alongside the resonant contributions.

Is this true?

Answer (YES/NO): YES